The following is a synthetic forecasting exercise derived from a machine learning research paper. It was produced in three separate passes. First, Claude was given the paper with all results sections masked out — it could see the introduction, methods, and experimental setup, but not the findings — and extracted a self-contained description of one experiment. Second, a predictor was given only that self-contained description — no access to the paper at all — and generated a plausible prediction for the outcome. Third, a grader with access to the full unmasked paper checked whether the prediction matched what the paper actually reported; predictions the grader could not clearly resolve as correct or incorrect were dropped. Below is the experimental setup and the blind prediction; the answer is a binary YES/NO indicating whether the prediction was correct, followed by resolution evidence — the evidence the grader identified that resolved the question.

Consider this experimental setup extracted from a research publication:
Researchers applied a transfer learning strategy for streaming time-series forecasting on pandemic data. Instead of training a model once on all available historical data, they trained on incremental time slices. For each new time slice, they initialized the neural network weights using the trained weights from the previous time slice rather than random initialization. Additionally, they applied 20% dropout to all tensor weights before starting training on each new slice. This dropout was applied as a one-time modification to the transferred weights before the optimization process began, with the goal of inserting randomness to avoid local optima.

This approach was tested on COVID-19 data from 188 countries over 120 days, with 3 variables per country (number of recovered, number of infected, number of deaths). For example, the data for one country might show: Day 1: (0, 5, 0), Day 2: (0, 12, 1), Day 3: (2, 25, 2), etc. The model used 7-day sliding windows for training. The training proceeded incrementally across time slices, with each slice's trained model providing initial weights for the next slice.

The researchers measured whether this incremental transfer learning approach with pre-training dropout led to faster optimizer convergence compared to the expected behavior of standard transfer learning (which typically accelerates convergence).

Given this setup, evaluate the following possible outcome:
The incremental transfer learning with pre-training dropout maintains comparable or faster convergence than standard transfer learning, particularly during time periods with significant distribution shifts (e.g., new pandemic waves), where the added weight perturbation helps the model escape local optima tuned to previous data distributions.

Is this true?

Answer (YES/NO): NO